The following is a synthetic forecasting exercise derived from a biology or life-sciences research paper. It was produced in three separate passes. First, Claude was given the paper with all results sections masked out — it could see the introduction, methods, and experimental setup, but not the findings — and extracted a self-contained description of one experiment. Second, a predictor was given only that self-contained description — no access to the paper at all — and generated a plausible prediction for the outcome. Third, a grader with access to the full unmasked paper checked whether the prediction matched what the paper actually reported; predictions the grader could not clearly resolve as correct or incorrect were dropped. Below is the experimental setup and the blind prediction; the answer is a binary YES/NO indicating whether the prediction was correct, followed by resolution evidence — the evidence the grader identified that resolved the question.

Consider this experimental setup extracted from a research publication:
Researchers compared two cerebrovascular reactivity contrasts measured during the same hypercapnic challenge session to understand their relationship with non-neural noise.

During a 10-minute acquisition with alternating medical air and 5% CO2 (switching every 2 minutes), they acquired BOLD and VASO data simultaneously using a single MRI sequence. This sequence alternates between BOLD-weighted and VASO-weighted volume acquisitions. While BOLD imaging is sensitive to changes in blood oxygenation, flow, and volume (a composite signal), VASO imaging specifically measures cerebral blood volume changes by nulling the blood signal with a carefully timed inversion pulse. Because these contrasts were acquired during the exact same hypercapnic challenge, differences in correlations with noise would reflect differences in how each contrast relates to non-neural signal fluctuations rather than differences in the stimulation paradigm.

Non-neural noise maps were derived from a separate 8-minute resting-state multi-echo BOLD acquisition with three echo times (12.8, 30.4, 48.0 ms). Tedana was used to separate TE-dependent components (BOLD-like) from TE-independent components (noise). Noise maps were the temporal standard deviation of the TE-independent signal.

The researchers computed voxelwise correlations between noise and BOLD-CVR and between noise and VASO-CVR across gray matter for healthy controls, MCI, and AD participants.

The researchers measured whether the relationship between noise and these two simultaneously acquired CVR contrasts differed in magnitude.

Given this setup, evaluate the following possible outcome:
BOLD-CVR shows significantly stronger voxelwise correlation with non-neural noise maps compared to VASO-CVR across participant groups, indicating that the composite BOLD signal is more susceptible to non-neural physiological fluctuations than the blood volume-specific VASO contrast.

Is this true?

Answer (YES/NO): YES